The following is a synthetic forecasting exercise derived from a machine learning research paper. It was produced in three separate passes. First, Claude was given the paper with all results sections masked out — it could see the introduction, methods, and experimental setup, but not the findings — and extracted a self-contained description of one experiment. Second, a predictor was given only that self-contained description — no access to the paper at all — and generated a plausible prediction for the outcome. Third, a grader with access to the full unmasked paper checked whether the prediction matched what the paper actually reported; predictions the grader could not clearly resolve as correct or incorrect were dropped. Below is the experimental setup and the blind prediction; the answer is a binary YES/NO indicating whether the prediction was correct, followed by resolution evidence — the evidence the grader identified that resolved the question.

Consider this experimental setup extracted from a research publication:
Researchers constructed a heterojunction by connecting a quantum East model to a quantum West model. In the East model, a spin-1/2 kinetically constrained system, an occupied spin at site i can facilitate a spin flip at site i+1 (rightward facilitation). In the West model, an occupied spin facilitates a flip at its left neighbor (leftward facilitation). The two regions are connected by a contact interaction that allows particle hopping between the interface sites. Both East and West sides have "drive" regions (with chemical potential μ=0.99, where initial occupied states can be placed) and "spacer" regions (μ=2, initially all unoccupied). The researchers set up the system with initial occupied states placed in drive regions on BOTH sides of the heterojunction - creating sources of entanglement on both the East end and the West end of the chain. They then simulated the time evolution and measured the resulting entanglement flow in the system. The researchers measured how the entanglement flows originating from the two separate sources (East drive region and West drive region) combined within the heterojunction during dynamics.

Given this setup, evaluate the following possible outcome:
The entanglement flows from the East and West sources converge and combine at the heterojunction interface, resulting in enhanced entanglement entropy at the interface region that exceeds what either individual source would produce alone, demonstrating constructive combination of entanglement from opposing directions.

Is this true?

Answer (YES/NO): YES